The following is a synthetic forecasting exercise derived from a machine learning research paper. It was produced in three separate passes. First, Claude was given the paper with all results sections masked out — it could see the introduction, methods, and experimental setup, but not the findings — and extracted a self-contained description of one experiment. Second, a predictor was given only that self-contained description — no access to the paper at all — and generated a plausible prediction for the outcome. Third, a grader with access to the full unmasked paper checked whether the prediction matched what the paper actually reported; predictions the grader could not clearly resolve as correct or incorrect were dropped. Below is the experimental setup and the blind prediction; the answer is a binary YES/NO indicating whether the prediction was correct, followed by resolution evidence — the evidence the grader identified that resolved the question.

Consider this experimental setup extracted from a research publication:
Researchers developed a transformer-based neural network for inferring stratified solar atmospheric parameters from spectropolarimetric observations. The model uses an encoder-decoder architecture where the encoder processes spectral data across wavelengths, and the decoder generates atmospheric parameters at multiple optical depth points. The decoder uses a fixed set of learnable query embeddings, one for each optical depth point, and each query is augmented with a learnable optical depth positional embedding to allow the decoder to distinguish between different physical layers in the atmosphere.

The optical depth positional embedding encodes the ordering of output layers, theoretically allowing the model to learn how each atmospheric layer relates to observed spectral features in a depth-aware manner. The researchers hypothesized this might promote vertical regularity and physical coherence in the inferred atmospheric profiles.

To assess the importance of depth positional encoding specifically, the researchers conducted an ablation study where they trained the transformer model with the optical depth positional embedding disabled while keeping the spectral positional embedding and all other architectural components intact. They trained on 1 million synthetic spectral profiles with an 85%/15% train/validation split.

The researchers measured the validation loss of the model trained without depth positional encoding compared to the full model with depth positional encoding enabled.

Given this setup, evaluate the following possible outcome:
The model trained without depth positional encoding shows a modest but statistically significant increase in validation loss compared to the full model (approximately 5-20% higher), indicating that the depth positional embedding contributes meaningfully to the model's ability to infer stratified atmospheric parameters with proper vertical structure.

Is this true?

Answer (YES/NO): NO